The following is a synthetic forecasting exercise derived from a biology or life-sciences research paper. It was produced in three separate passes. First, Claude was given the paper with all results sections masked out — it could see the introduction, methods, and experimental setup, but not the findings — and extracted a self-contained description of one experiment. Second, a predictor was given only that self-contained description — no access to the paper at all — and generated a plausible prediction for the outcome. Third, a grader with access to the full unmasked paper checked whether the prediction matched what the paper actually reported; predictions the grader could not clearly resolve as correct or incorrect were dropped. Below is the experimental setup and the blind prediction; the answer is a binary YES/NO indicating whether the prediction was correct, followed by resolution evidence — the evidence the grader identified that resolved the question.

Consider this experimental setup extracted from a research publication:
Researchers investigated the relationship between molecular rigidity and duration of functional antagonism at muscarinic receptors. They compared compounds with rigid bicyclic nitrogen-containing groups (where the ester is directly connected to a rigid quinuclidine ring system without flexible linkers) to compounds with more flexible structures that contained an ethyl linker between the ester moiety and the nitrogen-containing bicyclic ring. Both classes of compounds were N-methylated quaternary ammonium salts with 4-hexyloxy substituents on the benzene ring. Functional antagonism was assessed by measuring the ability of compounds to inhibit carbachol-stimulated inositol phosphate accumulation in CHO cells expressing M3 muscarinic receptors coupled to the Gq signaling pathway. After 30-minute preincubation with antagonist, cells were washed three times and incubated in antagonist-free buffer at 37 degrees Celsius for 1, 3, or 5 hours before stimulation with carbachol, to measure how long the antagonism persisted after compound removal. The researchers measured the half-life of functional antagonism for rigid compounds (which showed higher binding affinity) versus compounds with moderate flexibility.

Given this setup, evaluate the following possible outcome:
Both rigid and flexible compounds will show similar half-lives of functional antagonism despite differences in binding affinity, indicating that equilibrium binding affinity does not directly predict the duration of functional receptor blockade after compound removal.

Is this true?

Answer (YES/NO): NO